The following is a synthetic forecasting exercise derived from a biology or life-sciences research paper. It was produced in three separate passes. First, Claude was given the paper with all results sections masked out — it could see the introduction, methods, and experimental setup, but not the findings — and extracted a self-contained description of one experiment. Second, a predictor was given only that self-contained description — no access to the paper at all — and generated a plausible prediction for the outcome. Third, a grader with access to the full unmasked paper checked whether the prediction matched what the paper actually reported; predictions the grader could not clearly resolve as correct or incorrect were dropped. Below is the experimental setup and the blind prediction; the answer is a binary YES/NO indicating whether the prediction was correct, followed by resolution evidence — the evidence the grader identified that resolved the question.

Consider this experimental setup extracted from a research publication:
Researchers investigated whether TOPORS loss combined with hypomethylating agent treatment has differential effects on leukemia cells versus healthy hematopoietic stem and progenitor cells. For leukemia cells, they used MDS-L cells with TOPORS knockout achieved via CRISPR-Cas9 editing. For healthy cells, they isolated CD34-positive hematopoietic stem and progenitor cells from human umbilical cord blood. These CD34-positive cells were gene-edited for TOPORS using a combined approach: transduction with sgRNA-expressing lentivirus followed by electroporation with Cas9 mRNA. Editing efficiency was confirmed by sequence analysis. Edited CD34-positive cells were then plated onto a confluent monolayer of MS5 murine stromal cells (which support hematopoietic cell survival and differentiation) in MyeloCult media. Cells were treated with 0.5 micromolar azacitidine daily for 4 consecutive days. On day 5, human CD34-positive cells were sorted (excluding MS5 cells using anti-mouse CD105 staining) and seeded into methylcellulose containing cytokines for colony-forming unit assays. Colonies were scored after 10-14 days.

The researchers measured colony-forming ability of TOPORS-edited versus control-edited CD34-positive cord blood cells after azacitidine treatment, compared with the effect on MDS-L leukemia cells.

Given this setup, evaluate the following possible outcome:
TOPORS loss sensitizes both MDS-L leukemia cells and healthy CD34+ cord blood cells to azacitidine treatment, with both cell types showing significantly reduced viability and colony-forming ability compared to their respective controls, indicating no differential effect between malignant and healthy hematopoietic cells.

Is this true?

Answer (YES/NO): NO